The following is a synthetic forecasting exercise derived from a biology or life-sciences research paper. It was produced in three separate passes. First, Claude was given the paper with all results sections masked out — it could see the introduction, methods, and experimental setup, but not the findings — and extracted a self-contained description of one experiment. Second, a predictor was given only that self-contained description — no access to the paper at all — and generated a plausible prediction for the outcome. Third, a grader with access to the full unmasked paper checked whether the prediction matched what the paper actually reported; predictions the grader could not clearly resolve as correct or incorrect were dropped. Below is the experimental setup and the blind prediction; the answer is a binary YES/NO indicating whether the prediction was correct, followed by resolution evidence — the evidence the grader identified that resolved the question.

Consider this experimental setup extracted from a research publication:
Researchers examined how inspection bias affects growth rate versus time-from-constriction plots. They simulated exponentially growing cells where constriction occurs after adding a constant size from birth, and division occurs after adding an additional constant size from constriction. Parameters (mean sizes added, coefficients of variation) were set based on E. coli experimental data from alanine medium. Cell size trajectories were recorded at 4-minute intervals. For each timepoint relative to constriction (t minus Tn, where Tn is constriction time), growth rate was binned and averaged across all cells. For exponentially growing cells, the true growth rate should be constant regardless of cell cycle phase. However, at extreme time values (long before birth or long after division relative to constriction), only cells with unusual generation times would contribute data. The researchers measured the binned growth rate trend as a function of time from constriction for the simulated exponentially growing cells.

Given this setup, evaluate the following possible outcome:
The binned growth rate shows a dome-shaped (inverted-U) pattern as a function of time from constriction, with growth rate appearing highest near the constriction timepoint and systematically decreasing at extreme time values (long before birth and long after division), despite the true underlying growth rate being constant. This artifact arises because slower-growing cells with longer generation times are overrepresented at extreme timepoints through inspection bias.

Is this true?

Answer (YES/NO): YES